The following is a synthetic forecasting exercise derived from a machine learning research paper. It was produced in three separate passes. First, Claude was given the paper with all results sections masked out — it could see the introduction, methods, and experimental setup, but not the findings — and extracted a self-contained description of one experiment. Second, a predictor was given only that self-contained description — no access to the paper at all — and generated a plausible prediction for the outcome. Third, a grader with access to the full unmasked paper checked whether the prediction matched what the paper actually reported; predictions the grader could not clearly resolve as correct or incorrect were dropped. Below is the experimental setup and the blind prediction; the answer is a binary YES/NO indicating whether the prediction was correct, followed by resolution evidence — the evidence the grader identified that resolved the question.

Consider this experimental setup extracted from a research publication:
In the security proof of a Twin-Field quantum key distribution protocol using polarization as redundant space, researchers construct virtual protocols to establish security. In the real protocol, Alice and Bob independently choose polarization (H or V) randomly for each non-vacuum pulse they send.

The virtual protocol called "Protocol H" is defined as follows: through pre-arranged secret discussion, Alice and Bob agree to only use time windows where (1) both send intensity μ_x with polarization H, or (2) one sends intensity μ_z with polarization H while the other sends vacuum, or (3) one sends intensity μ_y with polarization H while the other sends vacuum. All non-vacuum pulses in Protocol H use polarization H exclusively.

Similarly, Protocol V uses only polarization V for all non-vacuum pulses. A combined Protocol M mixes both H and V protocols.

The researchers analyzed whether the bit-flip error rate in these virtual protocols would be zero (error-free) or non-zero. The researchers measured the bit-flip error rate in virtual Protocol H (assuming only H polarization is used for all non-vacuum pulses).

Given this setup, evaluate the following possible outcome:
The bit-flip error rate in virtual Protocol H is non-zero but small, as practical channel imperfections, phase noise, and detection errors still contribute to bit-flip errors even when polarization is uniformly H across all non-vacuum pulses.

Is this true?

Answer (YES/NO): NO